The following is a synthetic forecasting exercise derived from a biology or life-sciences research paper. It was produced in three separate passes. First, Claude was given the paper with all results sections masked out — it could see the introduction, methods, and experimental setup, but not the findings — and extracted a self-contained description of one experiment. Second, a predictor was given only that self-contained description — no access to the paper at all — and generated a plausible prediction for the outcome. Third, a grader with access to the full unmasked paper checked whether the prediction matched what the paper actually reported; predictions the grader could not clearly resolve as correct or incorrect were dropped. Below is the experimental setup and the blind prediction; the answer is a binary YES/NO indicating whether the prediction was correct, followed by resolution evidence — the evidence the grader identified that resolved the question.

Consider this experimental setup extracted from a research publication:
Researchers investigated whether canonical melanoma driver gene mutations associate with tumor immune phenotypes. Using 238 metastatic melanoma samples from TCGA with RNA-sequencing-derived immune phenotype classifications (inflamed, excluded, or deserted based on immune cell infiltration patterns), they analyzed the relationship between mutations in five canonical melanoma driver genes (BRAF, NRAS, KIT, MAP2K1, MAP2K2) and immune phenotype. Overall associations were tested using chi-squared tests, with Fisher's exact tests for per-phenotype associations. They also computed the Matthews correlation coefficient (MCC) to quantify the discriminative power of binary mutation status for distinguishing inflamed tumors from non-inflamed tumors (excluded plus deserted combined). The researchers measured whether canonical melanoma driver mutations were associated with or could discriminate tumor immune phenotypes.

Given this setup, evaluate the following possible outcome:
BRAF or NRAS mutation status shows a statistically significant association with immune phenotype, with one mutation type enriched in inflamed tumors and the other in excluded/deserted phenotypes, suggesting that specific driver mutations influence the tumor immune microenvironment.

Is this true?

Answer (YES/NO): NO